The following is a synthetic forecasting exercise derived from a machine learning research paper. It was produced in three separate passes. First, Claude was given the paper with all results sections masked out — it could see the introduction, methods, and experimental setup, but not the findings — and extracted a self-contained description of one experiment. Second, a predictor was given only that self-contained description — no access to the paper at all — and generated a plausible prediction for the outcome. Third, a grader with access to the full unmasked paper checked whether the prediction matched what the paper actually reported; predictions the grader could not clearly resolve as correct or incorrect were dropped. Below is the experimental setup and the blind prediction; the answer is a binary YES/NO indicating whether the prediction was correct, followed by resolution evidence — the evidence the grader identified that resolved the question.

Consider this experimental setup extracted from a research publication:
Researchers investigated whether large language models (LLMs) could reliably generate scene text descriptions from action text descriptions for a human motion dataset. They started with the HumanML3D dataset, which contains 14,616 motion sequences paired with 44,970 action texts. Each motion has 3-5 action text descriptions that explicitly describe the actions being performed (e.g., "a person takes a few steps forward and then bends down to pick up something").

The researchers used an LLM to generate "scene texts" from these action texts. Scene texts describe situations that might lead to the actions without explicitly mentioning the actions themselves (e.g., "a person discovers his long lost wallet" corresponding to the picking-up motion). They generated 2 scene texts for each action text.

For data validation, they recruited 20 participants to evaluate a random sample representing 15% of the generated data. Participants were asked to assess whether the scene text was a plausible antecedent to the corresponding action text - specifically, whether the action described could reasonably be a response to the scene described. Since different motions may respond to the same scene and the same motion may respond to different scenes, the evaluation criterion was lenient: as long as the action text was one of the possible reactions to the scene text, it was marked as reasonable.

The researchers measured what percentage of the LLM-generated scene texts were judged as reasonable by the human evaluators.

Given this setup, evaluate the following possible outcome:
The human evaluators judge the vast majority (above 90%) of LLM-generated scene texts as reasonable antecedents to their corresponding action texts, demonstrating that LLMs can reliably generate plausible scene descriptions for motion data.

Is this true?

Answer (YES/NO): YES